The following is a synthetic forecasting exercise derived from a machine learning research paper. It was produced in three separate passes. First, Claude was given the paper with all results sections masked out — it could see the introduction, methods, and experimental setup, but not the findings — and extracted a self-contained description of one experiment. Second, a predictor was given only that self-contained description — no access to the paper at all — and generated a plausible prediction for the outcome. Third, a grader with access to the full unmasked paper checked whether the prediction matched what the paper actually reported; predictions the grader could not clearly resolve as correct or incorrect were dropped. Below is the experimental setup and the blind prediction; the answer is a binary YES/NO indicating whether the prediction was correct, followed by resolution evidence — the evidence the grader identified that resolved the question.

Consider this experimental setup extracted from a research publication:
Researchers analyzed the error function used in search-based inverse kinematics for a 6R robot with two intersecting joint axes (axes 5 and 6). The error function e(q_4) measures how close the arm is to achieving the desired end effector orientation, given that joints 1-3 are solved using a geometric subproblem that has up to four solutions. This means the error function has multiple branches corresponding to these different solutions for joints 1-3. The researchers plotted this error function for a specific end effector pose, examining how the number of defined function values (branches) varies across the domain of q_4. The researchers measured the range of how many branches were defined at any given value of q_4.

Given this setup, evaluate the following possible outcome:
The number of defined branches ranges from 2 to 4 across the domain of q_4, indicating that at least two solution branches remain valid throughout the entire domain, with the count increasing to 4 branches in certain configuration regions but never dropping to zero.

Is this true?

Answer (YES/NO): NO